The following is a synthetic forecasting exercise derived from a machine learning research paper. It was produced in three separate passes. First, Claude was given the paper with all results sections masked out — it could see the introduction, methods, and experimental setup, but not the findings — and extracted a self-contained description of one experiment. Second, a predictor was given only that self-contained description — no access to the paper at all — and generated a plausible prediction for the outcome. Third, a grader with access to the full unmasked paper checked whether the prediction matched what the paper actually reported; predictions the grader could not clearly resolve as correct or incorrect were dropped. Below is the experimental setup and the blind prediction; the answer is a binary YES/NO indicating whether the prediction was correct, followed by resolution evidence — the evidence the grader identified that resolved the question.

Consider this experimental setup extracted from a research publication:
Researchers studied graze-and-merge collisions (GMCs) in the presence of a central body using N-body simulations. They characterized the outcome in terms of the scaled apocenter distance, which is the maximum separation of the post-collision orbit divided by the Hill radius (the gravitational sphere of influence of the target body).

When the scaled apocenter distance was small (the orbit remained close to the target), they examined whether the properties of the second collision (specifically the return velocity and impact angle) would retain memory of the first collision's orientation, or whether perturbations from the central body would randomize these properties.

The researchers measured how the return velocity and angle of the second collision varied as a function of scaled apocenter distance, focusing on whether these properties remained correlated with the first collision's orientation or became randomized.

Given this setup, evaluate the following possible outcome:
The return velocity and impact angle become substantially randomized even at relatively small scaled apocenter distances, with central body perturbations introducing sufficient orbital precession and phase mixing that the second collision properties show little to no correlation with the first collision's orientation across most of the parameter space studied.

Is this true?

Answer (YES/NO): NO